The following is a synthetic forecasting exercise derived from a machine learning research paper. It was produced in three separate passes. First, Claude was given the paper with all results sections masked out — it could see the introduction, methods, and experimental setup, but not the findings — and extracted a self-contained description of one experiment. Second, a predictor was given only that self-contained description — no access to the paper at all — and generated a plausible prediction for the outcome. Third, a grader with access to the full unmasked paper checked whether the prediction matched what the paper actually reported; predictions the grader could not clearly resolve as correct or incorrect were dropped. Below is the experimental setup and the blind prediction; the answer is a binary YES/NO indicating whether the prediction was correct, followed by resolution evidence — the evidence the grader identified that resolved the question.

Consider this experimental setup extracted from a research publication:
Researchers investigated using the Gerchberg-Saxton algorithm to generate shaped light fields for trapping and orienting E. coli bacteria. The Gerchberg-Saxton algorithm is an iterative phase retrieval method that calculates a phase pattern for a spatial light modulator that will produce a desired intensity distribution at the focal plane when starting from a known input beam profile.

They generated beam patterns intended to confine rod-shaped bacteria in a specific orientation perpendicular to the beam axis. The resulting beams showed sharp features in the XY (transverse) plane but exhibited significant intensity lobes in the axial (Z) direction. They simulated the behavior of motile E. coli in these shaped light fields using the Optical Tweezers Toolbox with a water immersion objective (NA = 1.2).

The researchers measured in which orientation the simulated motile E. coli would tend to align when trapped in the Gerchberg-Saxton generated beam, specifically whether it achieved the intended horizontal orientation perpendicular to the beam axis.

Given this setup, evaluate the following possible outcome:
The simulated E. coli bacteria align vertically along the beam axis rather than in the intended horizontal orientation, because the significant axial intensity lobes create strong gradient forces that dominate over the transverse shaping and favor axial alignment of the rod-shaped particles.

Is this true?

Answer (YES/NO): YES